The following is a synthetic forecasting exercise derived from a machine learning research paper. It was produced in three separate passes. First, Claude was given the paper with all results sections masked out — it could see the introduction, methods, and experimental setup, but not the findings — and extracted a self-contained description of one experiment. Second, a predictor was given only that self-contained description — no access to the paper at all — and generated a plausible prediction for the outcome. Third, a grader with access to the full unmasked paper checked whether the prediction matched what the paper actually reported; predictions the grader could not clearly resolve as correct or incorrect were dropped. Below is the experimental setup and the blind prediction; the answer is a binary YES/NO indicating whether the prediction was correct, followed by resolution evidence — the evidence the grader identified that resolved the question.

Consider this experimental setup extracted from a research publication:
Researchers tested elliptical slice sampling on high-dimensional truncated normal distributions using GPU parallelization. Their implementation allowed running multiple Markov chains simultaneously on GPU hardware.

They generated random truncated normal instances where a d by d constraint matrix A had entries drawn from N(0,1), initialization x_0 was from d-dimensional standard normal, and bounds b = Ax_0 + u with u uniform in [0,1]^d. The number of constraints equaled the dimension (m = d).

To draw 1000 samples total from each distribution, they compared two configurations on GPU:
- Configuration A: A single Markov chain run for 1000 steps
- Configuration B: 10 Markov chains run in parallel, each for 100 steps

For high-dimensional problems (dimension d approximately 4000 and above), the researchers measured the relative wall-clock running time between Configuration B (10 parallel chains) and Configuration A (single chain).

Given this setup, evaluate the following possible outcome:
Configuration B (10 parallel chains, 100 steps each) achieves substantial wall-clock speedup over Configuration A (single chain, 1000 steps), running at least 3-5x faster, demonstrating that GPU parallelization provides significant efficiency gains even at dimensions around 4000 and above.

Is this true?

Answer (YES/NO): YES